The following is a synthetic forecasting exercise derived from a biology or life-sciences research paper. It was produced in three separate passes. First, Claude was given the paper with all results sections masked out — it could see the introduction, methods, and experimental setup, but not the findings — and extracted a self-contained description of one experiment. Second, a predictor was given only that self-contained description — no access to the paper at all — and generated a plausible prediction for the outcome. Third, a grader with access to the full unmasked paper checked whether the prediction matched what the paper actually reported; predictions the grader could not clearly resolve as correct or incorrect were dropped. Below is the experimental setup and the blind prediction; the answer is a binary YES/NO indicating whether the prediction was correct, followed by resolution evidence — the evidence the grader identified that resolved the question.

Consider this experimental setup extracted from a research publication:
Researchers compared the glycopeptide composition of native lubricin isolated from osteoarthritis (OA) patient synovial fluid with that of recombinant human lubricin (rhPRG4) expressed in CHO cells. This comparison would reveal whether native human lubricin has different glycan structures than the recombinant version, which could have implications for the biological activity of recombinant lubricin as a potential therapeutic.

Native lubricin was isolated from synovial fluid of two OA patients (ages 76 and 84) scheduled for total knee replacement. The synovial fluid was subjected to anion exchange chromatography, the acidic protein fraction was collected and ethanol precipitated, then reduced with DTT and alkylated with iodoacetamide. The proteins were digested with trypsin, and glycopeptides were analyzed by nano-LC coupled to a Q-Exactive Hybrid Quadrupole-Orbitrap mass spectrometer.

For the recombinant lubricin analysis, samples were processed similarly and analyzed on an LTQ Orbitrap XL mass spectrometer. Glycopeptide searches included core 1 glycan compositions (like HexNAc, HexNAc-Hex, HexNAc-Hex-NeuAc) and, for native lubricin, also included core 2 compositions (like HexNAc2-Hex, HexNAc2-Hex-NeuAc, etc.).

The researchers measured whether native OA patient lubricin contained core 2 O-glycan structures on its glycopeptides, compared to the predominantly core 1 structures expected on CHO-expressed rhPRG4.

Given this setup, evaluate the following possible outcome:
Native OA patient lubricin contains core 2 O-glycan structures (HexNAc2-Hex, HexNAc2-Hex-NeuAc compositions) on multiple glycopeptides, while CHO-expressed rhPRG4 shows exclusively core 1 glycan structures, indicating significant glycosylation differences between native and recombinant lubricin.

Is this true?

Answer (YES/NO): YES